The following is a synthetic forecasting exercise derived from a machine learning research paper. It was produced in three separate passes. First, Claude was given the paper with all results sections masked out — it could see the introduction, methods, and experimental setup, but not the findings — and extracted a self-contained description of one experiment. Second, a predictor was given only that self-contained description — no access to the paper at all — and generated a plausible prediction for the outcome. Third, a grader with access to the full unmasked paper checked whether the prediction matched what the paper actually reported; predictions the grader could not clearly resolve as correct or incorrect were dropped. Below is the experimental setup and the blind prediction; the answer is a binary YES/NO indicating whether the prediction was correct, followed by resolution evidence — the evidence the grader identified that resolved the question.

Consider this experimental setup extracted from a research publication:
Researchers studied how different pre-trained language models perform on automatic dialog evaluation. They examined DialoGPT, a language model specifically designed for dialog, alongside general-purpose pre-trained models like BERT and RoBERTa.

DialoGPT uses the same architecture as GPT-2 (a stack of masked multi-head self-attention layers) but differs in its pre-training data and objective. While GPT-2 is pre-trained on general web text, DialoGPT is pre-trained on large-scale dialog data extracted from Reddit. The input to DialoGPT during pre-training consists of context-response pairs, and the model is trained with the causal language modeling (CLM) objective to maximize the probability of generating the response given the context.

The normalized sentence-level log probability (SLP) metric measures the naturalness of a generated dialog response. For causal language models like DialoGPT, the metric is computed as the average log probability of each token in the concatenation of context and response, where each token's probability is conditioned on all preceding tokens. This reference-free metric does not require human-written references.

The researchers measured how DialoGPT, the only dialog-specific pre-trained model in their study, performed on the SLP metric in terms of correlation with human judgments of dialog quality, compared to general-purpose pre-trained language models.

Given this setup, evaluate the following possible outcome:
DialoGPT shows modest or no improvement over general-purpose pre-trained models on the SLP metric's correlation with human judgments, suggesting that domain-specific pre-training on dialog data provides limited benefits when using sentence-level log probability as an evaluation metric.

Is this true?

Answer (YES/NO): NO